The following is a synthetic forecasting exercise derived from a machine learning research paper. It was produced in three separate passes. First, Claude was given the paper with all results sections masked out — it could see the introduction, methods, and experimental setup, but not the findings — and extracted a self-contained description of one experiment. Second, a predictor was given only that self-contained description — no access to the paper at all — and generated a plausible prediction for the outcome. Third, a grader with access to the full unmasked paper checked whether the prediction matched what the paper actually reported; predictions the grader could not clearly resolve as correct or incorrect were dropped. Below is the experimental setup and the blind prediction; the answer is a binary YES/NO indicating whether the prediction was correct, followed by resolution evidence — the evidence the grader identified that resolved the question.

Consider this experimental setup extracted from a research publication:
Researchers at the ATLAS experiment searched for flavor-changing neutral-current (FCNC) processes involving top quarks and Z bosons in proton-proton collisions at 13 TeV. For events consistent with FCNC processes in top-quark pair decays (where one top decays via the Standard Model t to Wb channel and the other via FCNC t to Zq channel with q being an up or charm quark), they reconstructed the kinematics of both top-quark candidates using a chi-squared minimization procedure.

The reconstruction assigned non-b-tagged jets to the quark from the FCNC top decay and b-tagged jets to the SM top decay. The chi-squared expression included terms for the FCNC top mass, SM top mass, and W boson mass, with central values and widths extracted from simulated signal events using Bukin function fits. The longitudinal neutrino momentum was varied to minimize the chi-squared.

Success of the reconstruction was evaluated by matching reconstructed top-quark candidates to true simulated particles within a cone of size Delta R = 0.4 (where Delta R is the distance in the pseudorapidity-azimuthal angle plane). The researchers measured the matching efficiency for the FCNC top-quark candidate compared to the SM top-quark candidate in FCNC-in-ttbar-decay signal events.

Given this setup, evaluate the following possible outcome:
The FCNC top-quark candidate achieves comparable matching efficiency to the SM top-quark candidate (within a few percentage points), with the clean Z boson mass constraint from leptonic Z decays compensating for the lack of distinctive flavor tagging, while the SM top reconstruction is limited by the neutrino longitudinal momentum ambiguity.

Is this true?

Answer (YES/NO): NO